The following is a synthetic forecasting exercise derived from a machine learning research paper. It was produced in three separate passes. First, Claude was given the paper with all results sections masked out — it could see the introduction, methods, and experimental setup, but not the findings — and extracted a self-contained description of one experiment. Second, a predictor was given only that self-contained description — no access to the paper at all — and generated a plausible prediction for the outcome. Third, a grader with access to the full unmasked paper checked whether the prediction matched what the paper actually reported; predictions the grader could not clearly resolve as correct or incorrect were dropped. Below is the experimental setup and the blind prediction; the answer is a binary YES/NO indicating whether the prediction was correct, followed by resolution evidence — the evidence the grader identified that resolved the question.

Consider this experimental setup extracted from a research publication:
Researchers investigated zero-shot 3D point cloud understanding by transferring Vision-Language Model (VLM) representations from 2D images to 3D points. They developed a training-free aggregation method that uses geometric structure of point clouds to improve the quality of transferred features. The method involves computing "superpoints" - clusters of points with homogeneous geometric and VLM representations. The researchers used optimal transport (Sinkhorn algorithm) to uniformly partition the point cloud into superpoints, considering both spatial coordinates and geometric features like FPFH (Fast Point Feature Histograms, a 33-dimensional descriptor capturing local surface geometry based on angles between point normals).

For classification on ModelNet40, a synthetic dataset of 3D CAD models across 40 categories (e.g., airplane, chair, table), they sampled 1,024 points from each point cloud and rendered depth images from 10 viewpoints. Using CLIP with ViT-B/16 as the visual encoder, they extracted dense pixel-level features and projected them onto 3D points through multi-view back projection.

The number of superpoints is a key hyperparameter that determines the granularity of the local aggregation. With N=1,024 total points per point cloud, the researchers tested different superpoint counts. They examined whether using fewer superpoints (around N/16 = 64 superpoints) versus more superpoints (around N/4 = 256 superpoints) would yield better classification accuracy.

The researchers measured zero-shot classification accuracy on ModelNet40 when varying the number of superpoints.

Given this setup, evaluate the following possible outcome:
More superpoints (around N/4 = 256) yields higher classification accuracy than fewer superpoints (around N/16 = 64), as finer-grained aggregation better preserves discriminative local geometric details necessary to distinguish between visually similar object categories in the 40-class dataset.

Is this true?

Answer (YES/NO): YES